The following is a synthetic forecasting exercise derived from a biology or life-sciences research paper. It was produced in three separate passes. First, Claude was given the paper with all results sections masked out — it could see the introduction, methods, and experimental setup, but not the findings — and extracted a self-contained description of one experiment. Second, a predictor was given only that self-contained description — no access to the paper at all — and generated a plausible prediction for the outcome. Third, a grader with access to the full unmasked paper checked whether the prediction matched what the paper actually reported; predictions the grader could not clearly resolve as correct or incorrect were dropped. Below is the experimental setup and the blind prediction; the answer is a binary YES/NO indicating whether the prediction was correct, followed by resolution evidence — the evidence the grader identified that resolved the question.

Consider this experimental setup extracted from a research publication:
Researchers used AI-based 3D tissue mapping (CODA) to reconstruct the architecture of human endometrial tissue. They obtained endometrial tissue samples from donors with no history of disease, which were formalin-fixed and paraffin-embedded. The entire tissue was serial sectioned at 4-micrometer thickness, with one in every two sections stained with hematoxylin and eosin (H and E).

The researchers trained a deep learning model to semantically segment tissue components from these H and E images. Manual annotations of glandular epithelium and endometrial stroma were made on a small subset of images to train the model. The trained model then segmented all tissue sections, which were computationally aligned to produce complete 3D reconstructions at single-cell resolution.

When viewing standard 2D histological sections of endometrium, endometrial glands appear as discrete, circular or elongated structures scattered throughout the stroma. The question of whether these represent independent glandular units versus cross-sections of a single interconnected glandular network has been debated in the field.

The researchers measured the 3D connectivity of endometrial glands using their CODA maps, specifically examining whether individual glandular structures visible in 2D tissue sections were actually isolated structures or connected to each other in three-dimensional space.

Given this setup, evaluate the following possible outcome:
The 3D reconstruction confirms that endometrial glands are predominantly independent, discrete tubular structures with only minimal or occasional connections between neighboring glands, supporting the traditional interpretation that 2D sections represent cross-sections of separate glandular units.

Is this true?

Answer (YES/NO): NO